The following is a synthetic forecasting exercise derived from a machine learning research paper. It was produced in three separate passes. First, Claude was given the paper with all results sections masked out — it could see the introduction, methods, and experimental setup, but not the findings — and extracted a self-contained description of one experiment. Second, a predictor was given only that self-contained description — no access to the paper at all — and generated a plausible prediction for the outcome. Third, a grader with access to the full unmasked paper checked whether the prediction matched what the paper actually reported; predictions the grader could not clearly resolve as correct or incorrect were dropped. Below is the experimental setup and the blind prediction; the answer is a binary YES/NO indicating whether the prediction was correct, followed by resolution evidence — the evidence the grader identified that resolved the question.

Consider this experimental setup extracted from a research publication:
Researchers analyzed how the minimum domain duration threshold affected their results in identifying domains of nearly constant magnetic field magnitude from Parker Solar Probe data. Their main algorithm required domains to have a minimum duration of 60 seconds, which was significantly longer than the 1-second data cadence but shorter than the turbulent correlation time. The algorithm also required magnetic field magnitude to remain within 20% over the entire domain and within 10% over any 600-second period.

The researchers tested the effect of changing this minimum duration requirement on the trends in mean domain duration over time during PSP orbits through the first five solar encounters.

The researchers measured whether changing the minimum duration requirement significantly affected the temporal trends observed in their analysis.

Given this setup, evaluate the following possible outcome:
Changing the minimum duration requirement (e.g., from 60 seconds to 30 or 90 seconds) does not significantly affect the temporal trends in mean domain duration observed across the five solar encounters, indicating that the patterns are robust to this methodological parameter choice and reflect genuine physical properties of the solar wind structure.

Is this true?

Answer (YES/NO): YES